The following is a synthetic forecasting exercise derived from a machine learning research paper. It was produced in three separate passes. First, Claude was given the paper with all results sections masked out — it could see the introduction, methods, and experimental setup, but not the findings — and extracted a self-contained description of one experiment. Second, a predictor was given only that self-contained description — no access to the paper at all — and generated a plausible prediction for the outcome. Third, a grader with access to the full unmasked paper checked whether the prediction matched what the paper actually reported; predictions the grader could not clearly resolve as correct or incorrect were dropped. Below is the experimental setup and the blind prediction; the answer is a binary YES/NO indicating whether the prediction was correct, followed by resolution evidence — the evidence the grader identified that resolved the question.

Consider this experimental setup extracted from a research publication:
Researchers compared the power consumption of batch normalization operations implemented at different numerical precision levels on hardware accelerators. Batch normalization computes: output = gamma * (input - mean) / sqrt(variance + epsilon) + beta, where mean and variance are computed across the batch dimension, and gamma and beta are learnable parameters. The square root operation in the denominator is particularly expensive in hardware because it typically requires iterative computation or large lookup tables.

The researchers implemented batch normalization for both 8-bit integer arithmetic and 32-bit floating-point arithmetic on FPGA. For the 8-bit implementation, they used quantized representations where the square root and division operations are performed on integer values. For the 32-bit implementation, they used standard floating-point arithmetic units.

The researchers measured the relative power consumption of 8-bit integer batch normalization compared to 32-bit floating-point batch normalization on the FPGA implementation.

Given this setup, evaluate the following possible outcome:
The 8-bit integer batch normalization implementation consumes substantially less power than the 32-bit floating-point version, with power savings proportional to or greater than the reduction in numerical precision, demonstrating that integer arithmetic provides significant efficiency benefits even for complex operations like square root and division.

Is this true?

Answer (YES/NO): YES